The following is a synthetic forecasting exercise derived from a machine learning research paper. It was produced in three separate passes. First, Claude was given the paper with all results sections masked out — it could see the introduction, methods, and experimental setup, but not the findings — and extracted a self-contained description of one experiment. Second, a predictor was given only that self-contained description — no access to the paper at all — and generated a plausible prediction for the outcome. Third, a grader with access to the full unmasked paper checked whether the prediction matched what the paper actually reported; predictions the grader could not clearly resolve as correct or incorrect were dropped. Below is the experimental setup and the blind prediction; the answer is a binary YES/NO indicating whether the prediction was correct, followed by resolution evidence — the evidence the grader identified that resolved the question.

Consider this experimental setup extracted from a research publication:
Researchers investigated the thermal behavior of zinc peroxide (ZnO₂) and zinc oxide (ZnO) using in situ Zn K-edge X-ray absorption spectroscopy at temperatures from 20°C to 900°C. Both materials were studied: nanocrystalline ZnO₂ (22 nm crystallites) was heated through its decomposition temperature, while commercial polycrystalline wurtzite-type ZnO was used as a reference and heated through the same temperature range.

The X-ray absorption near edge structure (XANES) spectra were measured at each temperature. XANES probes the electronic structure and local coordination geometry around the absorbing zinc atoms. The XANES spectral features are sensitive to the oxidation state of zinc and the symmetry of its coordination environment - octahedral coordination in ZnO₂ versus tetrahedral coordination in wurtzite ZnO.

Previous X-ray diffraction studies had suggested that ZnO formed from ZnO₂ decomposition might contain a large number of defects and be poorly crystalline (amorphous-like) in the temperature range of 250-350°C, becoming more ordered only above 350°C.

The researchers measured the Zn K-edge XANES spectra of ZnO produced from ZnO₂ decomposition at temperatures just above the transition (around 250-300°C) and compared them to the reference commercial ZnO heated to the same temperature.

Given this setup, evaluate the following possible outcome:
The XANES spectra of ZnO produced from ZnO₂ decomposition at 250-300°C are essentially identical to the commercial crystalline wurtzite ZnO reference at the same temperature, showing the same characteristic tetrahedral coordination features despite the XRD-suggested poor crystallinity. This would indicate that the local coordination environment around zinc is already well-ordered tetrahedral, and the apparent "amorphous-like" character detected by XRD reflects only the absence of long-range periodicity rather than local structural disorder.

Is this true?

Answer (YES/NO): NO